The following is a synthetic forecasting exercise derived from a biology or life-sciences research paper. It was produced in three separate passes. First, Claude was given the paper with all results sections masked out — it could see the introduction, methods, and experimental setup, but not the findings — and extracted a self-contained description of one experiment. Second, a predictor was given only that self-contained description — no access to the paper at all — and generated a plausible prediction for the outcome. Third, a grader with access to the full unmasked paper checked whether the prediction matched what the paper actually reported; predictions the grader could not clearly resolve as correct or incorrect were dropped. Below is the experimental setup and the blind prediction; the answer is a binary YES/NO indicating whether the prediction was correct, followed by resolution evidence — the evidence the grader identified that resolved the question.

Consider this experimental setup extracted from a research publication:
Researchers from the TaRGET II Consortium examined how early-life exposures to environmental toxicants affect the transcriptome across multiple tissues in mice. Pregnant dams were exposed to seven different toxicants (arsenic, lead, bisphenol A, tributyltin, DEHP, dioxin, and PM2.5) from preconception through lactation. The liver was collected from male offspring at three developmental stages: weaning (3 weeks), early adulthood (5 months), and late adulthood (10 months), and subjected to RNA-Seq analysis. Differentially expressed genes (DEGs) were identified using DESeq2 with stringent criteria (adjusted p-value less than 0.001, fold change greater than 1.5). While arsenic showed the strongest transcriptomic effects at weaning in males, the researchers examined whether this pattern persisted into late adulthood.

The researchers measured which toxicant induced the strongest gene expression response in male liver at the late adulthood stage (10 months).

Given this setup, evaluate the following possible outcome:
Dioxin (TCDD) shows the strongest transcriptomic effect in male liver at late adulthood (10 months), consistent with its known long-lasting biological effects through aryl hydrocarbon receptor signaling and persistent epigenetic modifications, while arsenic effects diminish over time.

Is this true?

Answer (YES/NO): NO